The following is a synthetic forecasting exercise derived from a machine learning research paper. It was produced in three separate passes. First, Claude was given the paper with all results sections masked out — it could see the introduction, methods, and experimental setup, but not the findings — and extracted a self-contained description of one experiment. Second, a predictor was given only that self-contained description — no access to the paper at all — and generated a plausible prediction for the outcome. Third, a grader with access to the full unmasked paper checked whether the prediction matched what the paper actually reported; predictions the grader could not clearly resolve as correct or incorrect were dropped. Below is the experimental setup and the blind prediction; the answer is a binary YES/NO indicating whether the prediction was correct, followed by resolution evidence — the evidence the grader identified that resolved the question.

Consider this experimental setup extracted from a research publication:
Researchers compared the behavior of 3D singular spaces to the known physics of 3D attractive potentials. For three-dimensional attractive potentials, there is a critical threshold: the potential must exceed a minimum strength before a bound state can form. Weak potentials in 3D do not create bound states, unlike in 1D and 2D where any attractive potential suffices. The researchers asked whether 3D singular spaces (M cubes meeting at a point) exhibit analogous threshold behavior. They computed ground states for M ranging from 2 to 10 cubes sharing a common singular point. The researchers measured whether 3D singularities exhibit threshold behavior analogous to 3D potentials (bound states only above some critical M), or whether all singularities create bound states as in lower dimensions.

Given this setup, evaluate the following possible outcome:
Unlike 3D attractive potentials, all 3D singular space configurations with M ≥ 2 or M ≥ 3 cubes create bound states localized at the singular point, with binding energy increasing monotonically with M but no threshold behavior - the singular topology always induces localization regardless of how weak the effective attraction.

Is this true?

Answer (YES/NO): NO